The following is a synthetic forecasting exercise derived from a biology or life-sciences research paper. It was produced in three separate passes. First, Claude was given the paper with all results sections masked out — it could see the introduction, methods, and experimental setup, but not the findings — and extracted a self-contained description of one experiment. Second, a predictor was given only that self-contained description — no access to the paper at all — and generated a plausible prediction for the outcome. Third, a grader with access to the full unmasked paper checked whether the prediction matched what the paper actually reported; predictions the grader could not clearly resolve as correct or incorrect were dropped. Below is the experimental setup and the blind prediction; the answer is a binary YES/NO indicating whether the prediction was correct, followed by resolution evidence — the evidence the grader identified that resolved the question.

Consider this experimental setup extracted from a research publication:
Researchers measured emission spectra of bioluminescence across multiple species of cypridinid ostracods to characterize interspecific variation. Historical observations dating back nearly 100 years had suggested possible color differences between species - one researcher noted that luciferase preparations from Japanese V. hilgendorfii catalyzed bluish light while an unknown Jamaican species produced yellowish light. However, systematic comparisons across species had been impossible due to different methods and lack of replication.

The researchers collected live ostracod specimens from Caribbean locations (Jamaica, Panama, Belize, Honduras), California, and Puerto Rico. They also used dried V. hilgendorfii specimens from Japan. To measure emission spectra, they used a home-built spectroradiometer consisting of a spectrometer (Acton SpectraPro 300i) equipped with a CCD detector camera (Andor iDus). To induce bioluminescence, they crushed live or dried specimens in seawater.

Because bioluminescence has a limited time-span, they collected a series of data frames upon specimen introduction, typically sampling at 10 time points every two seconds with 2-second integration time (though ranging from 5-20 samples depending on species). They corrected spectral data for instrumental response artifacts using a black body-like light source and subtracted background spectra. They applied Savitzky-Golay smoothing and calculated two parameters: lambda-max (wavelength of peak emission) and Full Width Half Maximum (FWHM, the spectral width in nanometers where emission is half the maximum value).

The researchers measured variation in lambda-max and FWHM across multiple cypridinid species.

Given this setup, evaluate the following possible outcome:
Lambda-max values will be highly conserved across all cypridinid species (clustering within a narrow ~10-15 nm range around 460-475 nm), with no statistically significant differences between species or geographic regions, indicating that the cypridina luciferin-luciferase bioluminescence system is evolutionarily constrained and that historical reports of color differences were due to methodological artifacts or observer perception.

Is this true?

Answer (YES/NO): NO